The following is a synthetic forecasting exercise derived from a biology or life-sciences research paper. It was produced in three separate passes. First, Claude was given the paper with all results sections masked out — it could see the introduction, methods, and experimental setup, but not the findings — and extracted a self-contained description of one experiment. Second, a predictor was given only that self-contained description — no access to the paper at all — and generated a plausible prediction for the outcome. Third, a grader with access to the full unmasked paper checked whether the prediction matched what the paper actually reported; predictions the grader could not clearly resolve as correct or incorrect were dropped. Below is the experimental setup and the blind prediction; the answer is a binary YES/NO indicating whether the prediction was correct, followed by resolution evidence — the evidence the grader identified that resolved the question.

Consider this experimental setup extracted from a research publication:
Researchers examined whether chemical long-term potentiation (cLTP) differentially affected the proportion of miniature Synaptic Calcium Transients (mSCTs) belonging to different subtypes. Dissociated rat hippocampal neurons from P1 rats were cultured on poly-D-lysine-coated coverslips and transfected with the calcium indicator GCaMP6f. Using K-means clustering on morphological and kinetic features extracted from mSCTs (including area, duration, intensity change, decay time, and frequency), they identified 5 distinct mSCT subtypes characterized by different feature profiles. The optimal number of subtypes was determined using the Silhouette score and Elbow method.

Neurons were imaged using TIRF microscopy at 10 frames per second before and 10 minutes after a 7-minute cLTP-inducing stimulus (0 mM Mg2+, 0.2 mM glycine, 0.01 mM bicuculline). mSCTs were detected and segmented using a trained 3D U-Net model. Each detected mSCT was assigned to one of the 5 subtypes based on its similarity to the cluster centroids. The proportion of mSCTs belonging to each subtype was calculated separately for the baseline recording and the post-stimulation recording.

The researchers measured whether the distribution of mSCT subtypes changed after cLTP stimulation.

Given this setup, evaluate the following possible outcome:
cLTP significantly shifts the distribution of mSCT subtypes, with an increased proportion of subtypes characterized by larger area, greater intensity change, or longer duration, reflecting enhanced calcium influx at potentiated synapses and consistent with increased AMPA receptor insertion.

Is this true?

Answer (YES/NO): NO